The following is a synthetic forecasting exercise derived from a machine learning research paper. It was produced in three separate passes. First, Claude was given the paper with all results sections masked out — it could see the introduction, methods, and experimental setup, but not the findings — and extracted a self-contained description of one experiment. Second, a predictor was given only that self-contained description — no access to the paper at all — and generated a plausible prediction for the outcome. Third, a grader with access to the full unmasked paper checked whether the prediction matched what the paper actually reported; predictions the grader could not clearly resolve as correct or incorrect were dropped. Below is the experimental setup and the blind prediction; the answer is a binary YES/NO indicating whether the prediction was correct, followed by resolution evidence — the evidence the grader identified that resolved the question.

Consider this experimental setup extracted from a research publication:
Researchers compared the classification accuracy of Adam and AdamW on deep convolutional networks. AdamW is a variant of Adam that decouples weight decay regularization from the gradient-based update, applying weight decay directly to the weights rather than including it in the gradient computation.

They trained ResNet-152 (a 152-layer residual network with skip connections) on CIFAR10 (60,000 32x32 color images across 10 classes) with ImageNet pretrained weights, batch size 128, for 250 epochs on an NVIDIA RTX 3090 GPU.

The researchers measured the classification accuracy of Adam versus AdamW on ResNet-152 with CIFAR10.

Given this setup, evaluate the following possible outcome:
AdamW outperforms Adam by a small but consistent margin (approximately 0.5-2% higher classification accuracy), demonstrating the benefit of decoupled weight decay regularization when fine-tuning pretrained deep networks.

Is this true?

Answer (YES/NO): YES